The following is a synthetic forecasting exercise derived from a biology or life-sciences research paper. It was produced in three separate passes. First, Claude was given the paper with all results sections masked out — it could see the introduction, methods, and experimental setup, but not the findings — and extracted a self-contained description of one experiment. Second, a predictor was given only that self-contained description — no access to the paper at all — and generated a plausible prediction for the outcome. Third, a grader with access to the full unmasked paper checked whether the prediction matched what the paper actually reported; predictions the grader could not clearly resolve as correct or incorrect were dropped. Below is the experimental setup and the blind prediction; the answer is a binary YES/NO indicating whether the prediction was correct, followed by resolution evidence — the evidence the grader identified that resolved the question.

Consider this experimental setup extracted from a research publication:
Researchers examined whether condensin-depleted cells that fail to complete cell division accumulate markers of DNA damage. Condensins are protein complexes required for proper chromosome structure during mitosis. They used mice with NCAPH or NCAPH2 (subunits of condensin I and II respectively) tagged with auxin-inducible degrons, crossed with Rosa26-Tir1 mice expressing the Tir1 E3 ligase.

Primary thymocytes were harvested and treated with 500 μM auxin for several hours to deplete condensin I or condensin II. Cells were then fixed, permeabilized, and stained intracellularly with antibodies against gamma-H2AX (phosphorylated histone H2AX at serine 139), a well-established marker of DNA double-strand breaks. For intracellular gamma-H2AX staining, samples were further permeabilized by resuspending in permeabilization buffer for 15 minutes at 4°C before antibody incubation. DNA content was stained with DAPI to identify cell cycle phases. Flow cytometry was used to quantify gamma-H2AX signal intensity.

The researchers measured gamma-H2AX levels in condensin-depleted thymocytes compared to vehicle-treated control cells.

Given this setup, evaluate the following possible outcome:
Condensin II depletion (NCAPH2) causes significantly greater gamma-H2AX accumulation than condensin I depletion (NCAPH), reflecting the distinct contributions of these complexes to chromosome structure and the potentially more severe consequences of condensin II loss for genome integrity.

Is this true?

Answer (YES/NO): NO